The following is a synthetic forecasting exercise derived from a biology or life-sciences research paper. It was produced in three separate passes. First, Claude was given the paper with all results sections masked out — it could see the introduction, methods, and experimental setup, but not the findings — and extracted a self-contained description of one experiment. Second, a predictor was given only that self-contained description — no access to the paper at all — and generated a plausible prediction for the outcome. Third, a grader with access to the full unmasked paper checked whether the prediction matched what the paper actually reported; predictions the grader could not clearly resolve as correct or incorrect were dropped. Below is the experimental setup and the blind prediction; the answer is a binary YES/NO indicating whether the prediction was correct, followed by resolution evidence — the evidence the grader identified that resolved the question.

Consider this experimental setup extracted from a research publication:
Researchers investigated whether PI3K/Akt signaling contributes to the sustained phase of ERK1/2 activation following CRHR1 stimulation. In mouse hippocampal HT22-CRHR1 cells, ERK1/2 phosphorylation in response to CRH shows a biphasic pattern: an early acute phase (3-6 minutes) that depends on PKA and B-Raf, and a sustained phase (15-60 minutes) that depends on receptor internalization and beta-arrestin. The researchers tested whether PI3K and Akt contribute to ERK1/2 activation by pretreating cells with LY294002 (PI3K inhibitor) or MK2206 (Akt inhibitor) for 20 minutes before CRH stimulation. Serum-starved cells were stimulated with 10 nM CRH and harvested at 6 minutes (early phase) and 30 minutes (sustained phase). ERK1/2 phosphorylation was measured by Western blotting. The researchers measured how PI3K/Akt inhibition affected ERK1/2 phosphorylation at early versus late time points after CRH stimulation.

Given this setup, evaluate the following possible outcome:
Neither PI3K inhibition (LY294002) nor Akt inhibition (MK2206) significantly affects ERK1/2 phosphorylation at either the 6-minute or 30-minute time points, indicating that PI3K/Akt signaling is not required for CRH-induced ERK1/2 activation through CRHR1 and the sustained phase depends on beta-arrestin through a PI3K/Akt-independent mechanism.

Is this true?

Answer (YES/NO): NO